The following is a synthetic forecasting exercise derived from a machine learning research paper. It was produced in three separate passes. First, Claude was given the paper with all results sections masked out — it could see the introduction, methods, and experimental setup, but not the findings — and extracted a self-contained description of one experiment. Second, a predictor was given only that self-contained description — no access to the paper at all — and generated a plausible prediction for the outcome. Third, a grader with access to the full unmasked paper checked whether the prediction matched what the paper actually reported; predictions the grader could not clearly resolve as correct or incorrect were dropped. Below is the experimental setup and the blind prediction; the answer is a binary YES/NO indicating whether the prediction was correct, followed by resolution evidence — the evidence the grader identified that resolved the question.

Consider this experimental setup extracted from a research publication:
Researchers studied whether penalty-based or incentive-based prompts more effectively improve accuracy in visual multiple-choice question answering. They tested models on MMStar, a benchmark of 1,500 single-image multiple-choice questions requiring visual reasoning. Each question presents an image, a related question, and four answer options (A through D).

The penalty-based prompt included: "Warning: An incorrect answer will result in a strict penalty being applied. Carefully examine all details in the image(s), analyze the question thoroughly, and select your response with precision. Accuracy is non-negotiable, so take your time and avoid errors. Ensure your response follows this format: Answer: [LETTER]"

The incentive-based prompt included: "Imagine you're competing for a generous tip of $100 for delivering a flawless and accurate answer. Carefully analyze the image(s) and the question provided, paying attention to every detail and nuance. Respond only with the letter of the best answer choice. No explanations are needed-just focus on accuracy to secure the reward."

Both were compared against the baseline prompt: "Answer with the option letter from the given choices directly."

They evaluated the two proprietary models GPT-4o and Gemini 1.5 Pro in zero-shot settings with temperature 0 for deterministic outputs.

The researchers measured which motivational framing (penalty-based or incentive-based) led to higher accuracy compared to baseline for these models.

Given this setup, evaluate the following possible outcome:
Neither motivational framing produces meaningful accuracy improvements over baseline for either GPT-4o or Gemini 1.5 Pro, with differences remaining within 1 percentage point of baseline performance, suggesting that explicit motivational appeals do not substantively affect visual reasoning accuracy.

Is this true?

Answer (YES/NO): NO